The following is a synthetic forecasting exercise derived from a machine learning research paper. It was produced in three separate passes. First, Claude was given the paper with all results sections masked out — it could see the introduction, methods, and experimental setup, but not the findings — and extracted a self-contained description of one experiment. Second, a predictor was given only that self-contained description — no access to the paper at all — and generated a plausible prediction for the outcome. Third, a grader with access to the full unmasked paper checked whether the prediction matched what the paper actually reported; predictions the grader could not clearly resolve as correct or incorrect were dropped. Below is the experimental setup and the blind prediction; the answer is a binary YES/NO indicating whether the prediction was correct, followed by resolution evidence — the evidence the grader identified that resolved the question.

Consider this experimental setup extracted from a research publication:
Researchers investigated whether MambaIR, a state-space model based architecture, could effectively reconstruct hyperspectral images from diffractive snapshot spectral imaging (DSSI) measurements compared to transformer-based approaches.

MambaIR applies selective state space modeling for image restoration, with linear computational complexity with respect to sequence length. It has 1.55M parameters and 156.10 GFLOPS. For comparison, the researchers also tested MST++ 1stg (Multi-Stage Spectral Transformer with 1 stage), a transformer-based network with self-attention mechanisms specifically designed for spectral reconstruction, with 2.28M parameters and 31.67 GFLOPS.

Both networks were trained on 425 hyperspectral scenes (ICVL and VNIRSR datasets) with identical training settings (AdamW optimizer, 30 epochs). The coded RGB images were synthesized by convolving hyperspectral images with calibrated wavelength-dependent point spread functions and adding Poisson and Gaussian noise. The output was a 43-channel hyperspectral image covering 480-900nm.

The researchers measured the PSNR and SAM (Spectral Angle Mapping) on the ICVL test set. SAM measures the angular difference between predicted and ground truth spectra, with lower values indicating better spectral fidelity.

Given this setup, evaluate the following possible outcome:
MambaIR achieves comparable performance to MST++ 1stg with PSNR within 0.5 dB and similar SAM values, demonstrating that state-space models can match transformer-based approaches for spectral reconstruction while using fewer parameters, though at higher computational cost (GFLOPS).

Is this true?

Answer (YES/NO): YES